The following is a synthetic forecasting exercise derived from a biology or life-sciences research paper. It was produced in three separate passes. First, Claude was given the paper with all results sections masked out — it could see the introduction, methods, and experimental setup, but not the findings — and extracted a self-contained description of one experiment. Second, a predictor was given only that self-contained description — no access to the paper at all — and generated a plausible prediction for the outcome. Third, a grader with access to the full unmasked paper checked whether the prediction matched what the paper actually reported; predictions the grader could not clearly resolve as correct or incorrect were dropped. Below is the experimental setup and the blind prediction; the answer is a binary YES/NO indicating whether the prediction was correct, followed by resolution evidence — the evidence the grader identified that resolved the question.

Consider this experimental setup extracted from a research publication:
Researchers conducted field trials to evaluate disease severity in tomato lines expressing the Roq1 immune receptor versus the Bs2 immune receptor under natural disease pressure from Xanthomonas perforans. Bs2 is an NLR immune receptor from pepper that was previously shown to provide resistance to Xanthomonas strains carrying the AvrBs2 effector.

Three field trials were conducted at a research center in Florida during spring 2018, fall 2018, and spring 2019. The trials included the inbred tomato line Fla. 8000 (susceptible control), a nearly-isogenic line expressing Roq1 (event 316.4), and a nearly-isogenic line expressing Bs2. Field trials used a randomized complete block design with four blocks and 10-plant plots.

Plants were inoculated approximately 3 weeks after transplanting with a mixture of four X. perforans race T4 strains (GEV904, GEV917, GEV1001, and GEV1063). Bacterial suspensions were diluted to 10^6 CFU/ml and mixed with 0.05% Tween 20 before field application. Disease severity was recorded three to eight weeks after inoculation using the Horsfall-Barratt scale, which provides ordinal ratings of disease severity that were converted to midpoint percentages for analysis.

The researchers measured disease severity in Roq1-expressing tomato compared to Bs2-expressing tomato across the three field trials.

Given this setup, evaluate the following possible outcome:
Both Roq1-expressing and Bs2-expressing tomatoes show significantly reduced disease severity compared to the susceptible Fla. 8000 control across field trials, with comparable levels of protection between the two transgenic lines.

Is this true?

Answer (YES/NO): NO